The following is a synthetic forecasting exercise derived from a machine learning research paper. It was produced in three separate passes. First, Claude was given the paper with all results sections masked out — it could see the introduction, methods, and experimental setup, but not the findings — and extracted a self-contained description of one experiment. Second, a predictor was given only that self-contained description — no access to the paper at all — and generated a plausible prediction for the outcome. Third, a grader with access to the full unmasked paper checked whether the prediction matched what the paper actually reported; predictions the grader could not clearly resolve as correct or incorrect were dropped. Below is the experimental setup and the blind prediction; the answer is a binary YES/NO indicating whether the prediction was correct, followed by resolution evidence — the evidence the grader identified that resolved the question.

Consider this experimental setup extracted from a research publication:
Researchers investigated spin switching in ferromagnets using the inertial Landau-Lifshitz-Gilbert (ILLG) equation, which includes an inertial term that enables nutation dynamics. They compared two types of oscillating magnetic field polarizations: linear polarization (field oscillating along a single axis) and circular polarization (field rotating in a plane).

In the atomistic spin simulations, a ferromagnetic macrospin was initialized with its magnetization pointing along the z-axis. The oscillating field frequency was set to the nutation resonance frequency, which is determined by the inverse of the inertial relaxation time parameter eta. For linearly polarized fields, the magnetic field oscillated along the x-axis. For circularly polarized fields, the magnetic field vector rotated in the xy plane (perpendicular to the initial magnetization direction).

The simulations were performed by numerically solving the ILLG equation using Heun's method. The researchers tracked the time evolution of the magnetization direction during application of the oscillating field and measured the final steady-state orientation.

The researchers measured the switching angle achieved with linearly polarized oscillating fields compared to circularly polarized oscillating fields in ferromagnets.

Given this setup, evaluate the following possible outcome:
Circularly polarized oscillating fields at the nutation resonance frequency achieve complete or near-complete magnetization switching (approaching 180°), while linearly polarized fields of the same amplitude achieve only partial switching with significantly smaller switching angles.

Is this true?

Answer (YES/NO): YES